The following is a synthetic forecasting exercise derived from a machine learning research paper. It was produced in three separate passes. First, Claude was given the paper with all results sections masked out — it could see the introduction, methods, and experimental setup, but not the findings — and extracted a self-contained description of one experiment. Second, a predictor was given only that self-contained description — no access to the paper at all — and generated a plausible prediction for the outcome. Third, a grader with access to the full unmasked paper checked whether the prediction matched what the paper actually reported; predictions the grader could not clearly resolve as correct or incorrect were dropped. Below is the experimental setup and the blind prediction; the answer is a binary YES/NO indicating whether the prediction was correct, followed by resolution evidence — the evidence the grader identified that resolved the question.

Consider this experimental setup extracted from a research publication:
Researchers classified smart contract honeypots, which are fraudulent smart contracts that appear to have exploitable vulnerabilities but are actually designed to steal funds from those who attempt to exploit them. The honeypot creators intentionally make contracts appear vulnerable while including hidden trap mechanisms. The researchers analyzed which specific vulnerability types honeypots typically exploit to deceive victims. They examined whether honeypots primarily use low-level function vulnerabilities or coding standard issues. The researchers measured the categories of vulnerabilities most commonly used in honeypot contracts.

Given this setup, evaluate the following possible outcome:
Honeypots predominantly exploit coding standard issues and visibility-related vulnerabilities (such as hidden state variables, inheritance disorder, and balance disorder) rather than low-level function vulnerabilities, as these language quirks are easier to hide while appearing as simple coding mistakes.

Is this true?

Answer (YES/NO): NO